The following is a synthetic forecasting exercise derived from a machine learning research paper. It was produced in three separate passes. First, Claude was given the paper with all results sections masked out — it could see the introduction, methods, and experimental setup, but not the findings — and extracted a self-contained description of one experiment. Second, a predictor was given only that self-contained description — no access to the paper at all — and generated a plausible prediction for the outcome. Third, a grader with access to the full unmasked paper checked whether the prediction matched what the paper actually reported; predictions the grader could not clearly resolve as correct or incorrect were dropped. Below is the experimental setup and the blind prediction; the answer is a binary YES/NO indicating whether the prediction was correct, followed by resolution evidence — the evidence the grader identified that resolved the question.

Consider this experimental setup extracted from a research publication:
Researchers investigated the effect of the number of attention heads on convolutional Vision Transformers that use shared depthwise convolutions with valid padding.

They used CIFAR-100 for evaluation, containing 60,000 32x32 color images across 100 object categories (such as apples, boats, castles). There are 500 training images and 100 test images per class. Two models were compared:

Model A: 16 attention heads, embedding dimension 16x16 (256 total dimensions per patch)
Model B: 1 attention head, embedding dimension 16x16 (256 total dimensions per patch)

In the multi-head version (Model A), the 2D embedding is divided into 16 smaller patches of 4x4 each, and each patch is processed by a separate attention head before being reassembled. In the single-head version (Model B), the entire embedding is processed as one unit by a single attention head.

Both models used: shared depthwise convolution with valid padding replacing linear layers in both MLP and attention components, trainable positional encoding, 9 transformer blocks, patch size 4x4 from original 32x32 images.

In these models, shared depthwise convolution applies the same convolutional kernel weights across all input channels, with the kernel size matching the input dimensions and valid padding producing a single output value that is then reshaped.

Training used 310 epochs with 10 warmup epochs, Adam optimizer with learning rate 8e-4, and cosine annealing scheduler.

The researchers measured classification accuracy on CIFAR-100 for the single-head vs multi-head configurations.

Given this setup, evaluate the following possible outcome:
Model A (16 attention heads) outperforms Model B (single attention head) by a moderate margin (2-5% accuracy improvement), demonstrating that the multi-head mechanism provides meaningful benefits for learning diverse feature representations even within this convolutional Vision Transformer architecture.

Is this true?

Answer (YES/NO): NO